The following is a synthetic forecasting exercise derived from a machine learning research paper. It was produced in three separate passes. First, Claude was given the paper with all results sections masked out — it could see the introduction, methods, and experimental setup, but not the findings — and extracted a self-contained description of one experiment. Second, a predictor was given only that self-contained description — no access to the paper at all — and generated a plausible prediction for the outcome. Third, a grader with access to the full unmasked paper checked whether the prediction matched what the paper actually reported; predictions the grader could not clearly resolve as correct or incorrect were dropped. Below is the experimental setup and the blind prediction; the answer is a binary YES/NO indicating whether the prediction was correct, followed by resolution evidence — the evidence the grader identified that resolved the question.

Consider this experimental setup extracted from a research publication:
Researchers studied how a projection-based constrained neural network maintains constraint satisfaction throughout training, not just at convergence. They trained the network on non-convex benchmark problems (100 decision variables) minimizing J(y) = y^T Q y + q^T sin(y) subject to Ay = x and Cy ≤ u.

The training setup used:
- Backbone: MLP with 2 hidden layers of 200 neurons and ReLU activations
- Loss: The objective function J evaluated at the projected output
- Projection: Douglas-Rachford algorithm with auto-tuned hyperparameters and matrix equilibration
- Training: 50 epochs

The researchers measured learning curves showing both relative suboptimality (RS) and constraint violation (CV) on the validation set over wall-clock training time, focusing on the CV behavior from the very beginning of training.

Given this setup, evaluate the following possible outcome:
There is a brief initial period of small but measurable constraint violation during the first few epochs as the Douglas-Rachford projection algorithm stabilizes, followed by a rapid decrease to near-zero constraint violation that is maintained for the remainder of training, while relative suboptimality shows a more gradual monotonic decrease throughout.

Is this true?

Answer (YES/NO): NO